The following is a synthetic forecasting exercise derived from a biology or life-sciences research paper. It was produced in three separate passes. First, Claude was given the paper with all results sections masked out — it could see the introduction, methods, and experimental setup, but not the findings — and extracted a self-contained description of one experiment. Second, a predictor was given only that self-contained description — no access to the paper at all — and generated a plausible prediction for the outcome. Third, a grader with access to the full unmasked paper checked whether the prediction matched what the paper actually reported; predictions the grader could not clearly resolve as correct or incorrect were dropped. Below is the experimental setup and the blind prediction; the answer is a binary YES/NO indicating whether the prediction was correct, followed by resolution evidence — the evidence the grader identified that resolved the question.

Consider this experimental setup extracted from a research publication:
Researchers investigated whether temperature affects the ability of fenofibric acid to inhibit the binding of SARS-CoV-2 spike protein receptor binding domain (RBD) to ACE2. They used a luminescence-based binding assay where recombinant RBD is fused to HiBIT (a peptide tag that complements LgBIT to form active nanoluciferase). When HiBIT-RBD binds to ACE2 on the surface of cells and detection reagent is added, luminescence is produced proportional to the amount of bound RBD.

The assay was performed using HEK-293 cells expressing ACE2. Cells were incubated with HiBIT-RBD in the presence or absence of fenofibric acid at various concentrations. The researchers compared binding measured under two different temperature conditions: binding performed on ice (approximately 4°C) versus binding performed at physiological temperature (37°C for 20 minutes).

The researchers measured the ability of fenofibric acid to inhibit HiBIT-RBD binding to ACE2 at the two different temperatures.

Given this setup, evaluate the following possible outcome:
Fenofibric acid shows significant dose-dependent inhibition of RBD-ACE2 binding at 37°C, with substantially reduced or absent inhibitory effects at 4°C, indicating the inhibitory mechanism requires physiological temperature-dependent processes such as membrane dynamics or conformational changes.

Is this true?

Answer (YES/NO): NO